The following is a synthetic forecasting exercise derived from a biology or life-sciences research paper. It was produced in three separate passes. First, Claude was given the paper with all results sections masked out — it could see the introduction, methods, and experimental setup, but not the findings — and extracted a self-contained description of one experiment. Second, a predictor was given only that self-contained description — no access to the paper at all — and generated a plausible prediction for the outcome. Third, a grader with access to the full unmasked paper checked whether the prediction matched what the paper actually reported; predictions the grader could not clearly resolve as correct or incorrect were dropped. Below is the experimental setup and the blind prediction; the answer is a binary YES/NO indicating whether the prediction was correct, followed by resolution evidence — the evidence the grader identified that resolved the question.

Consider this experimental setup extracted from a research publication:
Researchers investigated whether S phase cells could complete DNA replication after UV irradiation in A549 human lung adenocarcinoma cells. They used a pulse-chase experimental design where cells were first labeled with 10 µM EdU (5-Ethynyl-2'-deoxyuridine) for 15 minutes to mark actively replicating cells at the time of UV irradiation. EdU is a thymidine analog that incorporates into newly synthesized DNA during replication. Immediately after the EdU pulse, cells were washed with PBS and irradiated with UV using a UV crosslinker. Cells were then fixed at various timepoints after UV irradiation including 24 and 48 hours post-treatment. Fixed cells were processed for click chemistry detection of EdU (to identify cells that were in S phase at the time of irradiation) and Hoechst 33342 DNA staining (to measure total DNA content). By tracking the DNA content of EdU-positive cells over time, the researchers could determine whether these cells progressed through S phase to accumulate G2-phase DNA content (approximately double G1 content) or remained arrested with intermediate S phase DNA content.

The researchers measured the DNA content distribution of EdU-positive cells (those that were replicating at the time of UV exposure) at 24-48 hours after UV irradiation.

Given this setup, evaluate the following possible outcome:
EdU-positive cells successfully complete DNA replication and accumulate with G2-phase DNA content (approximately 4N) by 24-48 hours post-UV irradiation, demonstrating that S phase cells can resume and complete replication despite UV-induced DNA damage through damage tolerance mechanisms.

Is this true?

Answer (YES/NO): YES